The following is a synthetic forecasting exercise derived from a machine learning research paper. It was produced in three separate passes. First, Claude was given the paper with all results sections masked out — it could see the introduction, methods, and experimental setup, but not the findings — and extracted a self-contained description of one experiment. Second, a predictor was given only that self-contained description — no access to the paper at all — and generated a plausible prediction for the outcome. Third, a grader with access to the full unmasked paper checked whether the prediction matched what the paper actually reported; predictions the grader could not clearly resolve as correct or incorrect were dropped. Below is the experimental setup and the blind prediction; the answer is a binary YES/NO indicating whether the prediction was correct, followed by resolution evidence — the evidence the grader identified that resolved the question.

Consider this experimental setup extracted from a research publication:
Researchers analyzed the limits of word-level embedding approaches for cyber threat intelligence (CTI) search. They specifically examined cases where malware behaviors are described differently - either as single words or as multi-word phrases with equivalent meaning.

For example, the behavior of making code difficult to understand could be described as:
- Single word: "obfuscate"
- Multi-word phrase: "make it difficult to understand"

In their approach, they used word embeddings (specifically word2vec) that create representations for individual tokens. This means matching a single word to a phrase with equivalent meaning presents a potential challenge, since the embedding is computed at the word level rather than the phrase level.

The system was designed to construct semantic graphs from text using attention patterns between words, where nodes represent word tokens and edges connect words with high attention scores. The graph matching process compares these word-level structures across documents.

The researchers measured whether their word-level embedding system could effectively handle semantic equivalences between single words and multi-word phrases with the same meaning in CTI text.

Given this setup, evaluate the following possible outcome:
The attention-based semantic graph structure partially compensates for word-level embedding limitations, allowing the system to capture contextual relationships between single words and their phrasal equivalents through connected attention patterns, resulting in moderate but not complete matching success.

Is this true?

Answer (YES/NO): NO